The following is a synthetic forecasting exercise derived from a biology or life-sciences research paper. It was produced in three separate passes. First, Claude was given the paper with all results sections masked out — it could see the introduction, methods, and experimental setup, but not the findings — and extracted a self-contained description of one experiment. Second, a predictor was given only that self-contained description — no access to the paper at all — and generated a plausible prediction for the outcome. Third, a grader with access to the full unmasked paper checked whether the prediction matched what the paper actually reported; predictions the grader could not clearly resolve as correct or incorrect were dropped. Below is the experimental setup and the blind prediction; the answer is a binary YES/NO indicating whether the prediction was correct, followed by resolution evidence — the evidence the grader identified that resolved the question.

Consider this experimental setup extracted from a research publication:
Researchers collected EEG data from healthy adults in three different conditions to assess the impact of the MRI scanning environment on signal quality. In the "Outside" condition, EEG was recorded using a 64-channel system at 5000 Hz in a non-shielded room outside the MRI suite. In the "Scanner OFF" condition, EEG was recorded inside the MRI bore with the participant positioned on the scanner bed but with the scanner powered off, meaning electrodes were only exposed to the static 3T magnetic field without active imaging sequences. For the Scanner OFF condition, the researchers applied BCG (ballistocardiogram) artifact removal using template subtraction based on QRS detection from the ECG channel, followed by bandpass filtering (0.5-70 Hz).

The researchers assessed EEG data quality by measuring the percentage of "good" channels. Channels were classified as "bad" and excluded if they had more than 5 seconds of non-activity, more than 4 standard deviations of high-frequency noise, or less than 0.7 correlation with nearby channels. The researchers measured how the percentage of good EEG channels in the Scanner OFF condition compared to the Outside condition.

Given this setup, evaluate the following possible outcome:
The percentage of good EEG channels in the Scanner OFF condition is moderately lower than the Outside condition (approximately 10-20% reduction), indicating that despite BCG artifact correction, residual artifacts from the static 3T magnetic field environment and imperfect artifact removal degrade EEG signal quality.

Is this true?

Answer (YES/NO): NO